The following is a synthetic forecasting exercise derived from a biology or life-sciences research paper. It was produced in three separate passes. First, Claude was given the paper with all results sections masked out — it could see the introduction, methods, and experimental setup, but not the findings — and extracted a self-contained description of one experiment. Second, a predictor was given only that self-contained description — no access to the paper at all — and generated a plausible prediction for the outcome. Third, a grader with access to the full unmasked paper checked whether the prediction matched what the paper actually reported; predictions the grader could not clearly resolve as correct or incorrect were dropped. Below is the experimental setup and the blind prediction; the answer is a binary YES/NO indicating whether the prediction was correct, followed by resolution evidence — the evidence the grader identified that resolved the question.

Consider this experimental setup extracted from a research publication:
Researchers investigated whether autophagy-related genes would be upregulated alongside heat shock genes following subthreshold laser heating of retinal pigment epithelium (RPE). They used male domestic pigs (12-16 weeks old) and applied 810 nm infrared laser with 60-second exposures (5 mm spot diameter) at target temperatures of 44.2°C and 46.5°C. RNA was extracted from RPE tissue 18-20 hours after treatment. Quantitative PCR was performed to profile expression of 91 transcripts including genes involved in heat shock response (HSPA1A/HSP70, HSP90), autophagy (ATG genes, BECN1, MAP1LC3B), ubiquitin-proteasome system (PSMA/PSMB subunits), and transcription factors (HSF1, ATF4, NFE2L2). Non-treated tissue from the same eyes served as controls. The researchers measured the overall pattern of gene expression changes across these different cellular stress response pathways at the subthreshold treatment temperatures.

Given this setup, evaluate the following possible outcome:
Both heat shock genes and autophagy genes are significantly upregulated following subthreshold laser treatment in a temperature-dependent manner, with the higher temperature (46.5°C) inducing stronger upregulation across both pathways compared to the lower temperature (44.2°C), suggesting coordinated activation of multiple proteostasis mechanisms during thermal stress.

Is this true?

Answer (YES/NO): NO